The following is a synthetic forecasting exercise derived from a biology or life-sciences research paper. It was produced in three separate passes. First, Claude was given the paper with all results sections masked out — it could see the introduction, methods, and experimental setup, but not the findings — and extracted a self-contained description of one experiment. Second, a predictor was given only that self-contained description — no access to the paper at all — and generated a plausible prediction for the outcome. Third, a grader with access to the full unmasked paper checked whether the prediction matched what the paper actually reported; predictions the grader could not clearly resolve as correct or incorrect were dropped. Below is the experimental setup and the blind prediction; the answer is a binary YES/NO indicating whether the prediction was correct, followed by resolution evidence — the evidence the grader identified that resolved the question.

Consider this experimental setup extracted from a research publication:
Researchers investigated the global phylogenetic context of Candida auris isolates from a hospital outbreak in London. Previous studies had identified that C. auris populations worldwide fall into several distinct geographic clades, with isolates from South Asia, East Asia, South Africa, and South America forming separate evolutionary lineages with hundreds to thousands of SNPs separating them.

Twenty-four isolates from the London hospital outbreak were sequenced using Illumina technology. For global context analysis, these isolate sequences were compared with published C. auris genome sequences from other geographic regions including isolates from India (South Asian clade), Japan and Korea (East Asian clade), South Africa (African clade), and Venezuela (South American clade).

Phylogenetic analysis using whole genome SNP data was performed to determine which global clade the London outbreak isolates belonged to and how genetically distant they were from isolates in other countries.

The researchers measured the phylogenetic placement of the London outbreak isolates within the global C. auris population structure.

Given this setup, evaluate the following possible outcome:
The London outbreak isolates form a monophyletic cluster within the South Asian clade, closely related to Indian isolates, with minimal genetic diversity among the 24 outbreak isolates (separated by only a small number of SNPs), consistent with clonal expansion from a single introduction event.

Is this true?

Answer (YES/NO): NO